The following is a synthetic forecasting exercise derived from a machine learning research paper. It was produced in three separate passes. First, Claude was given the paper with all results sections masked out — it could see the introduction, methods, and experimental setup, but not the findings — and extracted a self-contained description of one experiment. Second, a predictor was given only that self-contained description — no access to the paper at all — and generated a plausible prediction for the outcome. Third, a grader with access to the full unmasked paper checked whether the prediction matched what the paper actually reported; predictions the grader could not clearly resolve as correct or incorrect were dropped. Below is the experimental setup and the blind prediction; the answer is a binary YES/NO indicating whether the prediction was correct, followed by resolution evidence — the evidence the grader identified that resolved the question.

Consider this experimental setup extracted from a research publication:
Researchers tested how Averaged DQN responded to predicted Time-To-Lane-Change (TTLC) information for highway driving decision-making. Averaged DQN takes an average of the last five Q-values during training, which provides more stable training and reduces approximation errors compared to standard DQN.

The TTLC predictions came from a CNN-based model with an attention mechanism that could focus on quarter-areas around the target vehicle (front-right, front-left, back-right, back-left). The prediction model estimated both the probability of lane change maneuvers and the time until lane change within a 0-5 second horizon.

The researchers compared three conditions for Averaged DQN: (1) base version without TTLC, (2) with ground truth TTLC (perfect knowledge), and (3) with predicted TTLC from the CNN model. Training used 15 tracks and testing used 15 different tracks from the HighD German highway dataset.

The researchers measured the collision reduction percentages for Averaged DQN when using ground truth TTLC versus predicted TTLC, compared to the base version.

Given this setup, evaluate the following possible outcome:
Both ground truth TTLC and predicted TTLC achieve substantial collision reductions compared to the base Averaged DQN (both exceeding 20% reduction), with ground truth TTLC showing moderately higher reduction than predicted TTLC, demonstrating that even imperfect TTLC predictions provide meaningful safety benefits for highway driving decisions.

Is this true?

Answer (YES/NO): NO